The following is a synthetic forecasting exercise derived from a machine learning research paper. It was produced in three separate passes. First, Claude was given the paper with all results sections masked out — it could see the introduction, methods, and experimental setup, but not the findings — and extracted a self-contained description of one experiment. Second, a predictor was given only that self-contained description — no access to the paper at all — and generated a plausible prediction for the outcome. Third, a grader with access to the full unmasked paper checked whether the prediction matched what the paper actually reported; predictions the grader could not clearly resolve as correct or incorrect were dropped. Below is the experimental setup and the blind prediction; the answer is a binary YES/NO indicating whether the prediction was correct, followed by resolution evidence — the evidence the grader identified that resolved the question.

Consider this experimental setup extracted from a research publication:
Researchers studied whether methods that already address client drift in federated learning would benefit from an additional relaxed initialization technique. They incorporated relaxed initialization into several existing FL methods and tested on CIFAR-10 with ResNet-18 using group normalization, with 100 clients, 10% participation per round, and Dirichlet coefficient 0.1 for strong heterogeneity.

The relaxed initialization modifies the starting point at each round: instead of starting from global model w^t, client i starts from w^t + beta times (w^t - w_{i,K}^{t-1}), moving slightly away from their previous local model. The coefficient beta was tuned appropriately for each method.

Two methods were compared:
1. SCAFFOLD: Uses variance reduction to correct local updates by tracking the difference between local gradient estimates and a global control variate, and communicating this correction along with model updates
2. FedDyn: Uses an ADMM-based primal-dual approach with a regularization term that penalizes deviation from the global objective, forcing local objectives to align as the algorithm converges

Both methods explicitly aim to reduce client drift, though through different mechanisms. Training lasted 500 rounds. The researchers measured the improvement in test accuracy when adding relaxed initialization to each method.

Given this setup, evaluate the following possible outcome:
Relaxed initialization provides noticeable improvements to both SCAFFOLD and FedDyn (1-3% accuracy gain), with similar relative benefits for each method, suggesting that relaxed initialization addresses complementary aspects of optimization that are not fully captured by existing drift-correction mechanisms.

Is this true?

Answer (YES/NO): NO